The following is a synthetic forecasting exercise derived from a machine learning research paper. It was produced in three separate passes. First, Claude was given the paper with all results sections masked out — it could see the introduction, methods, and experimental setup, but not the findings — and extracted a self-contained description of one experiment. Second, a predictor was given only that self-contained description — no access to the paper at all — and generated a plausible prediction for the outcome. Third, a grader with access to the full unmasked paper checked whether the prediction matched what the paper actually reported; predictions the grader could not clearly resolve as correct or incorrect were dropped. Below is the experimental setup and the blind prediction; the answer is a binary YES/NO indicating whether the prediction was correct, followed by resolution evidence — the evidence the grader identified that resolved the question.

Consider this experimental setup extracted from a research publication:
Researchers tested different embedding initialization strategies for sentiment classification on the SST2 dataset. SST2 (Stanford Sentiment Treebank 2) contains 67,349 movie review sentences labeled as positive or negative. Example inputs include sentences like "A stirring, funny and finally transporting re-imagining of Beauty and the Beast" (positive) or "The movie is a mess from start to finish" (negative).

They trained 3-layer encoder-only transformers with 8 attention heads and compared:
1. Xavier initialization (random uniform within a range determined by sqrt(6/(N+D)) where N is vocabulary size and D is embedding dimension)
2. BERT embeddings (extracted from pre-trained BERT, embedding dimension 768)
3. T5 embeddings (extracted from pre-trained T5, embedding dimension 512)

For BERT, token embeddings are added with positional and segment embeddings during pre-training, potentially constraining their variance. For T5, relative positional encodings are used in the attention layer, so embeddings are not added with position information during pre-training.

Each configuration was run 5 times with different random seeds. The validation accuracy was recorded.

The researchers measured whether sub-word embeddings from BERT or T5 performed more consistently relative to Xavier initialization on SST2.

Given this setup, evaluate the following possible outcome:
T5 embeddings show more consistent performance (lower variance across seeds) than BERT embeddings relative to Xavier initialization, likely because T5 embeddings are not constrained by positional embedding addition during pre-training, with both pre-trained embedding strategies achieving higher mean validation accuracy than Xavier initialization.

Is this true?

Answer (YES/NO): NO